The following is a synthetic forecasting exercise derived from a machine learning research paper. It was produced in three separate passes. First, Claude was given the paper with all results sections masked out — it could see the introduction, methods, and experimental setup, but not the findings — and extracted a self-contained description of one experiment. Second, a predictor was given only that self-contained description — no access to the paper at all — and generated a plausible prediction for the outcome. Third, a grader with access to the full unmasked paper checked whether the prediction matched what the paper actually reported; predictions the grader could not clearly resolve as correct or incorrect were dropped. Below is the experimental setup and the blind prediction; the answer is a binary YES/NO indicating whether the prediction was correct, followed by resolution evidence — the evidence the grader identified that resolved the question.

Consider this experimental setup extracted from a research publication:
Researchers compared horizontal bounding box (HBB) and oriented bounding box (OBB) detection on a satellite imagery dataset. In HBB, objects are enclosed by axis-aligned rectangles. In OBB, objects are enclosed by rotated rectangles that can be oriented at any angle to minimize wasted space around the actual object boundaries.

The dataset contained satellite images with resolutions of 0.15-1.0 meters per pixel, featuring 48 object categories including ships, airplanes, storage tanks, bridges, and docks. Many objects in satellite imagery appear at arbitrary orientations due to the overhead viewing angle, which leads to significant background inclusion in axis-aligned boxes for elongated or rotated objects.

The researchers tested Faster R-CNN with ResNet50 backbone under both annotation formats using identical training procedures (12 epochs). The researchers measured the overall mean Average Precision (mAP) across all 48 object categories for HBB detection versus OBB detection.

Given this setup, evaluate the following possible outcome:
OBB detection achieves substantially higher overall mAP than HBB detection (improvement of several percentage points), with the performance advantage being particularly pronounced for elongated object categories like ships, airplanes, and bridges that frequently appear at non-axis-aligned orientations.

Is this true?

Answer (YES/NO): NO